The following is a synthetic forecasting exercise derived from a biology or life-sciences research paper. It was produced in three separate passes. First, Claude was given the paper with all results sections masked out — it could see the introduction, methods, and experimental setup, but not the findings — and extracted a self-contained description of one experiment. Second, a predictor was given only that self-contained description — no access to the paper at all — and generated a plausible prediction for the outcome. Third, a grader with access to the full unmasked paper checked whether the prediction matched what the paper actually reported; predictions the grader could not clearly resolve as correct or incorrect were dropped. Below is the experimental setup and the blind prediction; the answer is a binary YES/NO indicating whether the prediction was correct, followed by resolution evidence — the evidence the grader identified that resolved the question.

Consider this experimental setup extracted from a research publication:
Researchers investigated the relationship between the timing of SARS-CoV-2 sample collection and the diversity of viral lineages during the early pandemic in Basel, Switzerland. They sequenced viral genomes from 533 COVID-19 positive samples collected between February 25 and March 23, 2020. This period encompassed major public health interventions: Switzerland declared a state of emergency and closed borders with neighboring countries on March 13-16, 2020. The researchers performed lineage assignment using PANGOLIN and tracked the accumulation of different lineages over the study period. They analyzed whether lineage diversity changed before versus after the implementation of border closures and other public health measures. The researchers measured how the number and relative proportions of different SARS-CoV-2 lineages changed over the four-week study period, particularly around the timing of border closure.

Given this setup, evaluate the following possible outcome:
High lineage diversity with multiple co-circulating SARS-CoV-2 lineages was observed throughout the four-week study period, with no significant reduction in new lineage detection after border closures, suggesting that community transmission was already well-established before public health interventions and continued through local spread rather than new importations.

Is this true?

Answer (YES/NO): NO